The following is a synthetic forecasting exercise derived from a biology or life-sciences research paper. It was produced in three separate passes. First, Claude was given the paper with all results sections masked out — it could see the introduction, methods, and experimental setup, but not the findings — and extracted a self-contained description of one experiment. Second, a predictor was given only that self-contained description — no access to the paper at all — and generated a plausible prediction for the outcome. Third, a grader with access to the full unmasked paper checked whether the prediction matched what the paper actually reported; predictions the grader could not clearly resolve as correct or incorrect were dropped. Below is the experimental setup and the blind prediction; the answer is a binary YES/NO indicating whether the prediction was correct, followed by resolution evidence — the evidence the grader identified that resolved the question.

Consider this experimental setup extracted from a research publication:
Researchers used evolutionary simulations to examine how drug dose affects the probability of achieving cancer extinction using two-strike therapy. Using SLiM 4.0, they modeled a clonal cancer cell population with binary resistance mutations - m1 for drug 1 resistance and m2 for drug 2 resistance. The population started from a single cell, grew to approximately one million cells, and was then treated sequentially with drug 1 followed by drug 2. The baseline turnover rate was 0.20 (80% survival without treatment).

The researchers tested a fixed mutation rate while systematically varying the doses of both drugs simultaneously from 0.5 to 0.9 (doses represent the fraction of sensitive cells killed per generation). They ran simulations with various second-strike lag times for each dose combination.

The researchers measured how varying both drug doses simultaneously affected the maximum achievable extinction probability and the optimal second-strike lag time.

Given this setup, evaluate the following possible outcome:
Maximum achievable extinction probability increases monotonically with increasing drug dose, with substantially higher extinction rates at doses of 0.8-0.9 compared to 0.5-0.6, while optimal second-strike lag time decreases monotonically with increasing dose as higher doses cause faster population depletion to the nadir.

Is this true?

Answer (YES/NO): YES